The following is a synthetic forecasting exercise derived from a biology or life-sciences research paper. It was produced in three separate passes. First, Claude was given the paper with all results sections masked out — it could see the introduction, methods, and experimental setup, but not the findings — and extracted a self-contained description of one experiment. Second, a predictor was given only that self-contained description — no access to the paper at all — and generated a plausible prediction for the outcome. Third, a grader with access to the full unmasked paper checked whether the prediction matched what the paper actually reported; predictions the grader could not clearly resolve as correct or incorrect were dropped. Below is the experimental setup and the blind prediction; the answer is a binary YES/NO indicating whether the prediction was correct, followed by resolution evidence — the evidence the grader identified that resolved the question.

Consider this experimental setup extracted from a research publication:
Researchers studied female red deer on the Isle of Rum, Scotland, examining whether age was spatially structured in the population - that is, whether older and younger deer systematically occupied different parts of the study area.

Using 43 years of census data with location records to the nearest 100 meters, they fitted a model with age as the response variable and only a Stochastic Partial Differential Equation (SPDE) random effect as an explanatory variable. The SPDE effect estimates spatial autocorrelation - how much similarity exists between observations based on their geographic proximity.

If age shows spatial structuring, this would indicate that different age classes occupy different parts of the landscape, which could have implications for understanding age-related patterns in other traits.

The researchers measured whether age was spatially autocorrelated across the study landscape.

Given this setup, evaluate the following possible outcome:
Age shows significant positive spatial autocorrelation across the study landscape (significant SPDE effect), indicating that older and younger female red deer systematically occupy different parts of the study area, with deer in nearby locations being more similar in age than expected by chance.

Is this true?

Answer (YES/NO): YES